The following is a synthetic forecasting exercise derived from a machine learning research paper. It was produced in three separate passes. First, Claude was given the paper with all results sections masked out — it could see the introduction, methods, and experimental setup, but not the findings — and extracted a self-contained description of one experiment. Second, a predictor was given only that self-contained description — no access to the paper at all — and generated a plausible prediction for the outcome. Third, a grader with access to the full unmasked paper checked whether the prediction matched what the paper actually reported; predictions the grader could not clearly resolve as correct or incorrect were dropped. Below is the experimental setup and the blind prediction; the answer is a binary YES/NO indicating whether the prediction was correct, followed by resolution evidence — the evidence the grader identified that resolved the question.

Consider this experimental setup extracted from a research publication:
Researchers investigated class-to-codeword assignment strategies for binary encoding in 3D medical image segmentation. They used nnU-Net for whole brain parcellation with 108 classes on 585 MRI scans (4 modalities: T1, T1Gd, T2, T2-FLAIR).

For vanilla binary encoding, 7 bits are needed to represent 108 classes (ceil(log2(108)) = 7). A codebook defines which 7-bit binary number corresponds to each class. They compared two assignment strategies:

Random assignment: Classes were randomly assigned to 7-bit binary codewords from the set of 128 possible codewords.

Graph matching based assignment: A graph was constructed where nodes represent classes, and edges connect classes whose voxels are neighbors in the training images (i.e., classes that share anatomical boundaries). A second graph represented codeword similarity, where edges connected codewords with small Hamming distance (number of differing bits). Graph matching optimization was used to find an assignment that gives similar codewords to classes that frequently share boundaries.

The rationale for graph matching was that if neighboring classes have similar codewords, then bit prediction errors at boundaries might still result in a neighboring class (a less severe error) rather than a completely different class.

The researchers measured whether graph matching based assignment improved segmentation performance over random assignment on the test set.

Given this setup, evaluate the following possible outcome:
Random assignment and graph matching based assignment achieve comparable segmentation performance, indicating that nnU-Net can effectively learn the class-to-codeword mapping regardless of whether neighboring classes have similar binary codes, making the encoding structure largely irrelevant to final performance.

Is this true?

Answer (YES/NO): YES